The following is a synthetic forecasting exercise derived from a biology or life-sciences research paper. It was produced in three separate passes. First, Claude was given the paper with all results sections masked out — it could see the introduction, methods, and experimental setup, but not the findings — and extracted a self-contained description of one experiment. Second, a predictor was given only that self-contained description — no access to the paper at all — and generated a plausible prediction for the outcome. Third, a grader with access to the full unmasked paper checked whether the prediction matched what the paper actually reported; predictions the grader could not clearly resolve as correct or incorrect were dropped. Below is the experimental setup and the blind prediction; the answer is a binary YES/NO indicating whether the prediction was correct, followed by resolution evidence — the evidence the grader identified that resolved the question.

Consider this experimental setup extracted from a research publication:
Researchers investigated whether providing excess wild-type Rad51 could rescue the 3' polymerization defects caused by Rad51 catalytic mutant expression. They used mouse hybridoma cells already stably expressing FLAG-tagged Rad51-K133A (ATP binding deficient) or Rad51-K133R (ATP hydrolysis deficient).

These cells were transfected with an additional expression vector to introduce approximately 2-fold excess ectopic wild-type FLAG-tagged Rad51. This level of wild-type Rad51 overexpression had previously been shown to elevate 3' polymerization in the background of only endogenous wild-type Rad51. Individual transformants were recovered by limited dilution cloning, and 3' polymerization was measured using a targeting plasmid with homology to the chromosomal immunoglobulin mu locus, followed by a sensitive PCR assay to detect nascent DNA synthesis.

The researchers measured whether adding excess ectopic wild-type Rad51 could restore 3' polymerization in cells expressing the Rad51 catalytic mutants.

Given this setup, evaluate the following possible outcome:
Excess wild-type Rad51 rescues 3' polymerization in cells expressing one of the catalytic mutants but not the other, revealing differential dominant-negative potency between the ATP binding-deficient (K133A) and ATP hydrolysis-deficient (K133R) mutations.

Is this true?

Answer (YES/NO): NO